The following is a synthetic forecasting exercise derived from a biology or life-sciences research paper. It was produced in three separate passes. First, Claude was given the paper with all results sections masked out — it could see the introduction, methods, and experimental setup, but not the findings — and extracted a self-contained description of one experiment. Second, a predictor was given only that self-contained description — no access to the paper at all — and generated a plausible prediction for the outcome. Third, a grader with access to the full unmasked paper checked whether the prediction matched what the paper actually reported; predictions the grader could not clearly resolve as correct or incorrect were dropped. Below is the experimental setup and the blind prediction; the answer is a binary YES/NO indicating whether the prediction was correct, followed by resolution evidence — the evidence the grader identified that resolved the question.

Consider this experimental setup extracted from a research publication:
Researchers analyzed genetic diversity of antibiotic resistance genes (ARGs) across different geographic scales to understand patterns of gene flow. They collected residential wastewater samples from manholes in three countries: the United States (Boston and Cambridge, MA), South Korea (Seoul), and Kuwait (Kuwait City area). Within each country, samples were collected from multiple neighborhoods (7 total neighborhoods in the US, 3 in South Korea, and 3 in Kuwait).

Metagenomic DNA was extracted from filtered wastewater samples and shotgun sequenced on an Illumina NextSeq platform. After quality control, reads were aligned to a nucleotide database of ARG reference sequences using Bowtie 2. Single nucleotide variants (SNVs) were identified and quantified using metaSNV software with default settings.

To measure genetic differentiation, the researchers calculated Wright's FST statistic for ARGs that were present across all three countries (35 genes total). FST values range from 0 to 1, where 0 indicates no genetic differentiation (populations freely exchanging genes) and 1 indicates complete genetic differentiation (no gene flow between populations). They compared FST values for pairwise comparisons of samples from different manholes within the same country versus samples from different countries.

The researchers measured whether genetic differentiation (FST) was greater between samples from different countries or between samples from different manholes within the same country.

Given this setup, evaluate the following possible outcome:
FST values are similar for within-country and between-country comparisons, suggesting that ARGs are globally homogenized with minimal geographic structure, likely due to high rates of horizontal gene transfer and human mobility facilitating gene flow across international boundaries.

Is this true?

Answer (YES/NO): NO